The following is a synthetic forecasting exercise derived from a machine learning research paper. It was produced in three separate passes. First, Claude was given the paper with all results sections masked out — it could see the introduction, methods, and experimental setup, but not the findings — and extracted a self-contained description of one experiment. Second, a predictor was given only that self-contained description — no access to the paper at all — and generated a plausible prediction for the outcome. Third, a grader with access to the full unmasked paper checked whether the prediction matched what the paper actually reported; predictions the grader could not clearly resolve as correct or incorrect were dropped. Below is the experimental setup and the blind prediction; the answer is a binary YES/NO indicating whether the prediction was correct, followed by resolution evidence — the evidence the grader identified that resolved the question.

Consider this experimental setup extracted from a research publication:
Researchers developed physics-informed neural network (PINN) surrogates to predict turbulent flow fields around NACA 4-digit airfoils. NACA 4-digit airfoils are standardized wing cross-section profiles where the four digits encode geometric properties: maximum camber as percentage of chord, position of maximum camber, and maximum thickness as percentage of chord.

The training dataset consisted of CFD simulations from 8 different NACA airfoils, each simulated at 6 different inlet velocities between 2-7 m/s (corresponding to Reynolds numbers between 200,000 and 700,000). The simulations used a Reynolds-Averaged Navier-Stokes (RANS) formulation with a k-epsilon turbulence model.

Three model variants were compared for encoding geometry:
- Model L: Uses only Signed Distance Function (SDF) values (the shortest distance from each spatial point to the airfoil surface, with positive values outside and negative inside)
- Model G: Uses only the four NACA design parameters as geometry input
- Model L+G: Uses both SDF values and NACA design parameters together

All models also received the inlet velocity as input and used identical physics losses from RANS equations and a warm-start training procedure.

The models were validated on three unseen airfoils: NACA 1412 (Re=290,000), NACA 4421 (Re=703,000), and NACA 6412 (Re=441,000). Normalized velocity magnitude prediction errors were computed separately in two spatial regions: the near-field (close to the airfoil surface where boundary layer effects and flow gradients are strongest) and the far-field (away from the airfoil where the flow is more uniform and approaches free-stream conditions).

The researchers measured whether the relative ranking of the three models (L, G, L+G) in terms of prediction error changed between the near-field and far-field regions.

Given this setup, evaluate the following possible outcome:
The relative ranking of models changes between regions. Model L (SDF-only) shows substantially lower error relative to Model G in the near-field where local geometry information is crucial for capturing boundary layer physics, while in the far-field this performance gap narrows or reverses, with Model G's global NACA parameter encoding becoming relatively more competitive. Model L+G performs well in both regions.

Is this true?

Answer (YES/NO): YES